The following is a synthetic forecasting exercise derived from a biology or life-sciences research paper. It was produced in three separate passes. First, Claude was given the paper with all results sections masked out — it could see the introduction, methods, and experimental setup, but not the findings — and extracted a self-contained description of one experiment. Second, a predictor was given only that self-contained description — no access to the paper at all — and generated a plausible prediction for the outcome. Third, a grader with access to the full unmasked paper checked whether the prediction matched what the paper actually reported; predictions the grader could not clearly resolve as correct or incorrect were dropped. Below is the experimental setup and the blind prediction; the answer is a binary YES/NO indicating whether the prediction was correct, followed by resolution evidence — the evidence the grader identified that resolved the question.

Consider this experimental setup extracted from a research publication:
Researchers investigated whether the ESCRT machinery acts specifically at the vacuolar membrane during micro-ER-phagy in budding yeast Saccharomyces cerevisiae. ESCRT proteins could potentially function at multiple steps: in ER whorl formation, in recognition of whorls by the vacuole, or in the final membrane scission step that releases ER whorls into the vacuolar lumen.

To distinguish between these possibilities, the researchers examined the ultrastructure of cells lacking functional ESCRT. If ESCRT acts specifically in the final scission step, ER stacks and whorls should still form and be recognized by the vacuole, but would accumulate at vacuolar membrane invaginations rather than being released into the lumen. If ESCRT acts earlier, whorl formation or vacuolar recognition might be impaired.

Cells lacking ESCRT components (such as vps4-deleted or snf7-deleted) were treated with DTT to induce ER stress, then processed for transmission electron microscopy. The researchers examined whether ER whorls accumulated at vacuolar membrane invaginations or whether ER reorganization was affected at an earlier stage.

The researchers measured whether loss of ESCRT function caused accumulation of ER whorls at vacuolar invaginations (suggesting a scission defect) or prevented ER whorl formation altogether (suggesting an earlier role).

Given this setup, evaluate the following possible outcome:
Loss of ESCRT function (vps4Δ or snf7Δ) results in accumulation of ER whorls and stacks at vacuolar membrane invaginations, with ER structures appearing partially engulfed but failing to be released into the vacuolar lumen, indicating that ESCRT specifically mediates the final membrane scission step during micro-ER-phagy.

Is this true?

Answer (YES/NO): YES